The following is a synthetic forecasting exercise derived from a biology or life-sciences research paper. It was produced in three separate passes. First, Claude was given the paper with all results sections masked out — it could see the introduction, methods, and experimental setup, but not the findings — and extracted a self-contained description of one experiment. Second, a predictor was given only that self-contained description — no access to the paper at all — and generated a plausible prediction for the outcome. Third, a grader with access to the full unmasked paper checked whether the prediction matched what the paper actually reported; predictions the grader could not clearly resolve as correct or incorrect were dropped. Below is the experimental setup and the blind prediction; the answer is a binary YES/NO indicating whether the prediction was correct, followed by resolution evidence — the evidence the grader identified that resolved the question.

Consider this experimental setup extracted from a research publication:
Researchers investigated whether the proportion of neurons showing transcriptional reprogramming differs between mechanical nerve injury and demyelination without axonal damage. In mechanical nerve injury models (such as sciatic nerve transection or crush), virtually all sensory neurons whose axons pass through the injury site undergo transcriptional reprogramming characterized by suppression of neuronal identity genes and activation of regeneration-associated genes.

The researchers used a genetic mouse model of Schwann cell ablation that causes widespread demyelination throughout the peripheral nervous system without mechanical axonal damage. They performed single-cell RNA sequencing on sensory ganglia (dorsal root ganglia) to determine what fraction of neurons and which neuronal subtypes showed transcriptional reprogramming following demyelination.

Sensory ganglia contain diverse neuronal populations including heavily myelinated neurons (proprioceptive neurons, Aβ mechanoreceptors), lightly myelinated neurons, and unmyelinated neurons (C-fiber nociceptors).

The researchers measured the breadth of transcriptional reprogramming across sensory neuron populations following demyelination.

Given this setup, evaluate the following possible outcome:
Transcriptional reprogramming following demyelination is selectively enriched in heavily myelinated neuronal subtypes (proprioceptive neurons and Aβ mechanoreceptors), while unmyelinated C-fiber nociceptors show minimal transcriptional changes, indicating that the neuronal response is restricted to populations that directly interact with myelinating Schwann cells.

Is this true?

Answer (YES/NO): YES